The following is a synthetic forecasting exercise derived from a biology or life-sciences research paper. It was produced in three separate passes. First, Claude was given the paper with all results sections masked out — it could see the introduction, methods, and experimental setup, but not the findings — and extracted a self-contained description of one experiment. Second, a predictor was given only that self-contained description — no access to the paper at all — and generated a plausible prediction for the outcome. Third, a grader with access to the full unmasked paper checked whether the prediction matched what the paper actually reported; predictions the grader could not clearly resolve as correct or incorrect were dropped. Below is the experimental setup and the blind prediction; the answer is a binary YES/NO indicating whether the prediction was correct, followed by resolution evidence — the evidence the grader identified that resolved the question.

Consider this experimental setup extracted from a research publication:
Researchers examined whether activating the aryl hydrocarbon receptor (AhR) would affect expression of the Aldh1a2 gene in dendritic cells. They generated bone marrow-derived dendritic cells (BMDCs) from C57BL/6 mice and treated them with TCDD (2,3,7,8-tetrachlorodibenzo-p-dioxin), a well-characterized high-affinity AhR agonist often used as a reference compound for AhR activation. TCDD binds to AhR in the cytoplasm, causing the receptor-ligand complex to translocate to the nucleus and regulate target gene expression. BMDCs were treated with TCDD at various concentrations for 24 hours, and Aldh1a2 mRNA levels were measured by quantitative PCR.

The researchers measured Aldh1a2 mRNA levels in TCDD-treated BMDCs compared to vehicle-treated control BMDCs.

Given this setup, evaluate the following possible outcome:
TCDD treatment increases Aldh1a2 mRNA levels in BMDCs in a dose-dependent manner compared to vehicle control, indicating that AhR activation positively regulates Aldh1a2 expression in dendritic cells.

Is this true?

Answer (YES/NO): NO